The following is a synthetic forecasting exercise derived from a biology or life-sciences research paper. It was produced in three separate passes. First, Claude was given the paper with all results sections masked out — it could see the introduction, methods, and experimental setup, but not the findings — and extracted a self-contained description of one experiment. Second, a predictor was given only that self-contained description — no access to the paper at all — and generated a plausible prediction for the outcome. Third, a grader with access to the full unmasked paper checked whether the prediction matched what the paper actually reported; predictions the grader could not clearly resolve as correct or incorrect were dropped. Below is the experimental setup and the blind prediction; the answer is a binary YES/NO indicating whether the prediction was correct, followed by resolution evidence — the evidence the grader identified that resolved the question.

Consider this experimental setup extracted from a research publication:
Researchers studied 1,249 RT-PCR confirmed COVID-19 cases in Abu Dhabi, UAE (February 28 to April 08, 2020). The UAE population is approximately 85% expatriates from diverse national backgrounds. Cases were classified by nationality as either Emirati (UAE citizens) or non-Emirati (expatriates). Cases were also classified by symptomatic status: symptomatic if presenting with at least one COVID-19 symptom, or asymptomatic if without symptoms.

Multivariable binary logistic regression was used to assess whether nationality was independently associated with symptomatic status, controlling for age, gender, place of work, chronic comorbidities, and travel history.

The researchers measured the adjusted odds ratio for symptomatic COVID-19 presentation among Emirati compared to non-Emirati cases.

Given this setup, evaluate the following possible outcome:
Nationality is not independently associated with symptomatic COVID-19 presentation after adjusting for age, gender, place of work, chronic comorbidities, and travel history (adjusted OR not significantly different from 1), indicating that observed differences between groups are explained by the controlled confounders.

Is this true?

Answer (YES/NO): YES